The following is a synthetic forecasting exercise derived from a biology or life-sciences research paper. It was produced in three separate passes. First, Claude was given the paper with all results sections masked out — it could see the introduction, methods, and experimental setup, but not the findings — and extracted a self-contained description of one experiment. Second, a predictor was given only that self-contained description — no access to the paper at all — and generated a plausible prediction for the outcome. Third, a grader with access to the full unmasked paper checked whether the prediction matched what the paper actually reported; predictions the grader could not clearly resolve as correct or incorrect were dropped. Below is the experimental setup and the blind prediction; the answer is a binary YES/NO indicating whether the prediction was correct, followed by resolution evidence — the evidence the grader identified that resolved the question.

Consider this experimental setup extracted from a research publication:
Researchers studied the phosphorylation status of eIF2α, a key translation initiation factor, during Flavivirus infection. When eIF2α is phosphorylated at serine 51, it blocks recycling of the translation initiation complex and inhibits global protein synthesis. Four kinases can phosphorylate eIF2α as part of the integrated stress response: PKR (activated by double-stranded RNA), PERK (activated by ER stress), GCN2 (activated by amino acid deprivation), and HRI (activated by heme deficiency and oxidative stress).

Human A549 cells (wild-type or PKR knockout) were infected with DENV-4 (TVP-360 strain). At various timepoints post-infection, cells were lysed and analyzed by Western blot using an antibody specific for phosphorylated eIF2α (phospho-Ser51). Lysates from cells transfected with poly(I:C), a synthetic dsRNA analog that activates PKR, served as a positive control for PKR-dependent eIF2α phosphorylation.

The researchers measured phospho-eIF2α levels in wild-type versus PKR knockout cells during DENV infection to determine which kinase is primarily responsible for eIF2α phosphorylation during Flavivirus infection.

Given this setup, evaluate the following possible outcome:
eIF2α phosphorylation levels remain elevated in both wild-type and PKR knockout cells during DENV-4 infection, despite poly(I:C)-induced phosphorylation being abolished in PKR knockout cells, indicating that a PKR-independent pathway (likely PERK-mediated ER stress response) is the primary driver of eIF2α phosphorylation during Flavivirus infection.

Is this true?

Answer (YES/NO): NO